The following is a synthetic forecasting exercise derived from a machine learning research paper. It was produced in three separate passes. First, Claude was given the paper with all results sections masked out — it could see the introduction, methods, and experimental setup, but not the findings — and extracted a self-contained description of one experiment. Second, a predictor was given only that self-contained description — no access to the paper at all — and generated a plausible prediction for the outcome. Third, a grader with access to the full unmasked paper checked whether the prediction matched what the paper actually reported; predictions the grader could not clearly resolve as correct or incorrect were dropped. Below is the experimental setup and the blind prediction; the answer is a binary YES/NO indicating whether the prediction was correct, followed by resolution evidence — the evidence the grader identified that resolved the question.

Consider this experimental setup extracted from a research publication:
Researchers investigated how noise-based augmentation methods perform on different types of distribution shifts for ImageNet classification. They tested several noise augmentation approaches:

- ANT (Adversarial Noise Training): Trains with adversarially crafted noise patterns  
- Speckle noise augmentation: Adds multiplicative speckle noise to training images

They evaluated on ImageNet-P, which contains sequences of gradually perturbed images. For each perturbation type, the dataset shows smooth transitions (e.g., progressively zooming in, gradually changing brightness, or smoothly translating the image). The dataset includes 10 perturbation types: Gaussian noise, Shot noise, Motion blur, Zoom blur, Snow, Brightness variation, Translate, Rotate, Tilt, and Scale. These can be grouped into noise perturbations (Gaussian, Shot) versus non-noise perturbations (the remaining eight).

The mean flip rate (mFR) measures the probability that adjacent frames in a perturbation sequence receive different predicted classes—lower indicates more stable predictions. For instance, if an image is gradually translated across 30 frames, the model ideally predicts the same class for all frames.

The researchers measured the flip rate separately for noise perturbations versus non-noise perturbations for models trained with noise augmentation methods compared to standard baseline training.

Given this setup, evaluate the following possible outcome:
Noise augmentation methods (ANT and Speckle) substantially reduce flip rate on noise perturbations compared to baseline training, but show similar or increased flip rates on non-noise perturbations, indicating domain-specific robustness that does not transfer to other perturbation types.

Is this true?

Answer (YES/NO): NO